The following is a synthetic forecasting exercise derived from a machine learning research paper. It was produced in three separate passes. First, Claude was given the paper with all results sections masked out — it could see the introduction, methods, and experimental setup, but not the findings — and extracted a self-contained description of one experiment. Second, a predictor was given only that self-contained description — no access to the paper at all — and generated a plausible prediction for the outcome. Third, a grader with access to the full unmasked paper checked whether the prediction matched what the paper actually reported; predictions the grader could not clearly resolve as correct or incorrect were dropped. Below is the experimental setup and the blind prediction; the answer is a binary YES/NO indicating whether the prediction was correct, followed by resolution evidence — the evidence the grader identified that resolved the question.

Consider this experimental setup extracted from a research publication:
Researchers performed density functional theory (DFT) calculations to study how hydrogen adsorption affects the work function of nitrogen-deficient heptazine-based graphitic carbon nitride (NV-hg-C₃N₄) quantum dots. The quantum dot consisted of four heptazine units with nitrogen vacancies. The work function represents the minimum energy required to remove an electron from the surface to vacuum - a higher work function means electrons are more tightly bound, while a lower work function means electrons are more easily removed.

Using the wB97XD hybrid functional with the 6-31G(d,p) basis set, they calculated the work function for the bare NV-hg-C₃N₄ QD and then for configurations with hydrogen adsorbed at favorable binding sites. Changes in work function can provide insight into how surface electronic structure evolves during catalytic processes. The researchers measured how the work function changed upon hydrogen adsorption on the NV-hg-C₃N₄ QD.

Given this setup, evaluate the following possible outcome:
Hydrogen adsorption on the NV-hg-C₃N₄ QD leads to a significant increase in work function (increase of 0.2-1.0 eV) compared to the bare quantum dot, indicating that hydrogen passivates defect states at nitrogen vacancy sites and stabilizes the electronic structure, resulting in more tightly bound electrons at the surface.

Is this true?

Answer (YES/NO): YES